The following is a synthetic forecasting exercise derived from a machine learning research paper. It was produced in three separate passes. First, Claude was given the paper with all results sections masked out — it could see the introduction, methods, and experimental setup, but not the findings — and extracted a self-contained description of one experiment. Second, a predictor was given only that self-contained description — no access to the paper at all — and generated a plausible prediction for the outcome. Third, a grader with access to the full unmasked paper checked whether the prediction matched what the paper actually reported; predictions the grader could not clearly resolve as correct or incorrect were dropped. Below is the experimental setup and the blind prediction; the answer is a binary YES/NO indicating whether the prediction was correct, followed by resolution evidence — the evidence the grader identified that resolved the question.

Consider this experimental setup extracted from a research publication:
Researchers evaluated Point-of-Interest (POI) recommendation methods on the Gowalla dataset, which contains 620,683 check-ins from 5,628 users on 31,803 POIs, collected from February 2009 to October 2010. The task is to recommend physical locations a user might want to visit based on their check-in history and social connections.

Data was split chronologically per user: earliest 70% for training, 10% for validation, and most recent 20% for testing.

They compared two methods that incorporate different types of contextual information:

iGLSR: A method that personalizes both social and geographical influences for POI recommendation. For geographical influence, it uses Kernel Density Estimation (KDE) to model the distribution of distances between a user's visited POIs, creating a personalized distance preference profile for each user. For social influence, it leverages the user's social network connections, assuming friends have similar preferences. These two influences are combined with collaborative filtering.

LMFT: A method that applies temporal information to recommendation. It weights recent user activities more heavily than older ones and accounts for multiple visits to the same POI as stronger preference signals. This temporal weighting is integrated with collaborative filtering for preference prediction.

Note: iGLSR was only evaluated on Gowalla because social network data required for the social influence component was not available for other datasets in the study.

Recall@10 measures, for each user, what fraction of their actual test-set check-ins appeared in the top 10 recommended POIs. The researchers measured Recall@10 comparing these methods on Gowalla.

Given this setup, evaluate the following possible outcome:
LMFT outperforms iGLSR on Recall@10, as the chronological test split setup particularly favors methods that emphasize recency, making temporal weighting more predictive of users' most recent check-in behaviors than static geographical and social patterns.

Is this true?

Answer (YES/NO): YES